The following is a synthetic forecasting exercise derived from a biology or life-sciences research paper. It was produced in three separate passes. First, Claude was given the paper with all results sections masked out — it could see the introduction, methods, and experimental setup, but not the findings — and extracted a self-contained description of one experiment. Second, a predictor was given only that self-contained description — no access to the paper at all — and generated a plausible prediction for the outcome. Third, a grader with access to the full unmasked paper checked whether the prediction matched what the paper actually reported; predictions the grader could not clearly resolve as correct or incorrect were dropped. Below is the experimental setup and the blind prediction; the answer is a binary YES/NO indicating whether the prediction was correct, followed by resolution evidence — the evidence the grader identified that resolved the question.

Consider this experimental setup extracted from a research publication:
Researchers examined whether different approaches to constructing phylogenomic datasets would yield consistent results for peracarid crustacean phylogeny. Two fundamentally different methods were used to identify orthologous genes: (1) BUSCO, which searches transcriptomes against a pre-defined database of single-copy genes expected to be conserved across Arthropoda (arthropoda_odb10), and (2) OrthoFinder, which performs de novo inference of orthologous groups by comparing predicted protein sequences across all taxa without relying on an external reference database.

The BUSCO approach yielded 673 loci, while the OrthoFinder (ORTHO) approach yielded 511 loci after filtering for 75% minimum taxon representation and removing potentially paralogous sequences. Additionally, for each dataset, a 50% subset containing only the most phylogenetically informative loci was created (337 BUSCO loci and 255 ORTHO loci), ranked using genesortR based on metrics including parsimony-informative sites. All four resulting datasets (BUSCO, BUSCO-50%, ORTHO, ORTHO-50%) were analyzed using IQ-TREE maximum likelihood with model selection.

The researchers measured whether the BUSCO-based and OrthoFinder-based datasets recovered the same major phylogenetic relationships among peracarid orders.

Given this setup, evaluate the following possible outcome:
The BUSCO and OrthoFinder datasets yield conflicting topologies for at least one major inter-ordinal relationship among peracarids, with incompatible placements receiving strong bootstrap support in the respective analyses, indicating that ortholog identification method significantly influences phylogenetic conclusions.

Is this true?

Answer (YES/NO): NO